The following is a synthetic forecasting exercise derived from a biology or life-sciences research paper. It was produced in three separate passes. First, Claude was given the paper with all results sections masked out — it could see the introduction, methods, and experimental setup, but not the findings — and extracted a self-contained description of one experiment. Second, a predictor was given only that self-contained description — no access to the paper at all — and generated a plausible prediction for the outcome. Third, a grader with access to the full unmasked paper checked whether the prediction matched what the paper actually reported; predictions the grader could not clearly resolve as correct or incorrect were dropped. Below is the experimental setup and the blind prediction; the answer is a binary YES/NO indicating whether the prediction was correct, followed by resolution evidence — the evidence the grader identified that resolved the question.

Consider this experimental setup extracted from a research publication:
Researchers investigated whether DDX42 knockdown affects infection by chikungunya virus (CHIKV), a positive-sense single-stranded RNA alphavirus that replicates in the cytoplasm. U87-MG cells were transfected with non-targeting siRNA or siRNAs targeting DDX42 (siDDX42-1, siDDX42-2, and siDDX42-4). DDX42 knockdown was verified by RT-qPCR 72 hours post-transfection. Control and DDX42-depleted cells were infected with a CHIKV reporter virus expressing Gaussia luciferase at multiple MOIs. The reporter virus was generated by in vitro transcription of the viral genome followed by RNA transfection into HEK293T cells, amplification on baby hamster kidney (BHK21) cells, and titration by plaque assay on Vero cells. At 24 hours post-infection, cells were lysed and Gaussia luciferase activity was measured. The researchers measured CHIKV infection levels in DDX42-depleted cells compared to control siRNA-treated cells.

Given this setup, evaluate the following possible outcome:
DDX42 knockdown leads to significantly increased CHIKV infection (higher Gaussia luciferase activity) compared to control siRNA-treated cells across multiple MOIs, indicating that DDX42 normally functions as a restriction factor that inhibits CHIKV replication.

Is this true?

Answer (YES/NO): YES